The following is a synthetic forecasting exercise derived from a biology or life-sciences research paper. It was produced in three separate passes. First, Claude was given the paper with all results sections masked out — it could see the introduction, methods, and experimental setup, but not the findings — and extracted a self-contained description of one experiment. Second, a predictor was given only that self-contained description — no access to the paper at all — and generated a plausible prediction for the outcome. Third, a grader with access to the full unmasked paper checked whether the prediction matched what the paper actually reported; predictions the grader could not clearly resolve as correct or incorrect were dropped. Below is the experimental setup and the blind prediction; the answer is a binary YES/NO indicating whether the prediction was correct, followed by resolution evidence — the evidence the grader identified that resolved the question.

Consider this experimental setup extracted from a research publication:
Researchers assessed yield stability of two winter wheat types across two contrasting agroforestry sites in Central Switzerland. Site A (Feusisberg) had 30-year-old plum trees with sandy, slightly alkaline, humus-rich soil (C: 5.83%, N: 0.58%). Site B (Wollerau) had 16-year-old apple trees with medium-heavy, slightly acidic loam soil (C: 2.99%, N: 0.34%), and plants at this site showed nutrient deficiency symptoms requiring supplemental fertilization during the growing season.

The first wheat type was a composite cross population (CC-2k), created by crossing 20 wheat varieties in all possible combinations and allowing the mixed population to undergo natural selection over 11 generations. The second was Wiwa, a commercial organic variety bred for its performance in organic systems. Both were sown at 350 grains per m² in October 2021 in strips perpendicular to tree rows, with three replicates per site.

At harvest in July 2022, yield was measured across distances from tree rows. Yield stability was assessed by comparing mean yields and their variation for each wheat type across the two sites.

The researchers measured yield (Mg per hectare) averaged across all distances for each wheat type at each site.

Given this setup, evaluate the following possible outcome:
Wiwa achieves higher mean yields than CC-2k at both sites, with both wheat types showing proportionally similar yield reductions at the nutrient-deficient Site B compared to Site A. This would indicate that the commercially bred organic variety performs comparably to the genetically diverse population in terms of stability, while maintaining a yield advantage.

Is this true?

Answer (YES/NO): NO